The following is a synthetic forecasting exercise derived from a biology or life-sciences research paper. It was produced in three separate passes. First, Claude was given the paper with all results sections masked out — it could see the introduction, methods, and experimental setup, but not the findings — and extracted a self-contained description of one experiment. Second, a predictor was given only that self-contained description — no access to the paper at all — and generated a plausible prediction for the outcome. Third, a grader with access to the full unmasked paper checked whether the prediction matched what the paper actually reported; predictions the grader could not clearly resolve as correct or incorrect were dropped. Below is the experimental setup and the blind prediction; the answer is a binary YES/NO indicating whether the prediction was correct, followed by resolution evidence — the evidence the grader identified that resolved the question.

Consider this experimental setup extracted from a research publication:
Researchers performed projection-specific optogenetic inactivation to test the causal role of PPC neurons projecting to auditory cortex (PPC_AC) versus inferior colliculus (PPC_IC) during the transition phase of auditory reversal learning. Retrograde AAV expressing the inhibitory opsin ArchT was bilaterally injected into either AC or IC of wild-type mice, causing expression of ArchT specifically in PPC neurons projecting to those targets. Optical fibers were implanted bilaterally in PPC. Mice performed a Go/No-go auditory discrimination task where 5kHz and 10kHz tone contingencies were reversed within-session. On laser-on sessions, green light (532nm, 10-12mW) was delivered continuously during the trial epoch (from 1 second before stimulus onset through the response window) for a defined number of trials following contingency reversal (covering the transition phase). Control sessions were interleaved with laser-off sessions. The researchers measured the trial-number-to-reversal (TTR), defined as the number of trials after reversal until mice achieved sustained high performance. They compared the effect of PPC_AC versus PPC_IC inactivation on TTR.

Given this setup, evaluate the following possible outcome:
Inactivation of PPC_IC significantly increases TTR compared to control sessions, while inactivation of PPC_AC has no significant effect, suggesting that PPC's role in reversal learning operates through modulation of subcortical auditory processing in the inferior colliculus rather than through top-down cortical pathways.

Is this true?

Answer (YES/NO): NO